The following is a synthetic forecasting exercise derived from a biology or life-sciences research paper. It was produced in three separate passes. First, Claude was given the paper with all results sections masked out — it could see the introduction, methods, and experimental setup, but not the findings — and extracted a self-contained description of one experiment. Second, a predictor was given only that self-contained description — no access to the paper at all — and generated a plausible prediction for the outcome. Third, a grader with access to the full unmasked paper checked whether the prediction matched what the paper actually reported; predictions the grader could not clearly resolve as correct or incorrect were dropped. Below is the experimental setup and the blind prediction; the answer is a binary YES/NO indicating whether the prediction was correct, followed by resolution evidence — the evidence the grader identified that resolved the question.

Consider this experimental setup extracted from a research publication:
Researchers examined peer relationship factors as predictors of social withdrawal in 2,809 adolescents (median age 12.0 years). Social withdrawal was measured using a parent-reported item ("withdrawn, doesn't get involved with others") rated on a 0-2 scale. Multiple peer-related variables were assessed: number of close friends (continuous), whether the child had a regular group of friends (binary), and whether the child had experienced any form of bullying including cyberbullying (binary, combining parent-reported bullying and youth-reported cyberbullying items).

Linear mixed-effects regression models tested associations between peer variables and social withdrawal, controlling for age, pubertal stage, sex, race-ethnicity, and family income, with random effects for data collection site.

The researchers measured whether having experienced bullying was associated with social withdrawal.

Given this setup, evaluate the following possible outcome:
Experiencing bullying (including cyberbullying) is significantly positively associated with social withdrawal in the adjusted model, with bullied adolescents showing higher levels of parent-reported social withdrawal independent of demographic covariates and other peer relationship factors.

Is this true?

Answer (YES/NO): NO